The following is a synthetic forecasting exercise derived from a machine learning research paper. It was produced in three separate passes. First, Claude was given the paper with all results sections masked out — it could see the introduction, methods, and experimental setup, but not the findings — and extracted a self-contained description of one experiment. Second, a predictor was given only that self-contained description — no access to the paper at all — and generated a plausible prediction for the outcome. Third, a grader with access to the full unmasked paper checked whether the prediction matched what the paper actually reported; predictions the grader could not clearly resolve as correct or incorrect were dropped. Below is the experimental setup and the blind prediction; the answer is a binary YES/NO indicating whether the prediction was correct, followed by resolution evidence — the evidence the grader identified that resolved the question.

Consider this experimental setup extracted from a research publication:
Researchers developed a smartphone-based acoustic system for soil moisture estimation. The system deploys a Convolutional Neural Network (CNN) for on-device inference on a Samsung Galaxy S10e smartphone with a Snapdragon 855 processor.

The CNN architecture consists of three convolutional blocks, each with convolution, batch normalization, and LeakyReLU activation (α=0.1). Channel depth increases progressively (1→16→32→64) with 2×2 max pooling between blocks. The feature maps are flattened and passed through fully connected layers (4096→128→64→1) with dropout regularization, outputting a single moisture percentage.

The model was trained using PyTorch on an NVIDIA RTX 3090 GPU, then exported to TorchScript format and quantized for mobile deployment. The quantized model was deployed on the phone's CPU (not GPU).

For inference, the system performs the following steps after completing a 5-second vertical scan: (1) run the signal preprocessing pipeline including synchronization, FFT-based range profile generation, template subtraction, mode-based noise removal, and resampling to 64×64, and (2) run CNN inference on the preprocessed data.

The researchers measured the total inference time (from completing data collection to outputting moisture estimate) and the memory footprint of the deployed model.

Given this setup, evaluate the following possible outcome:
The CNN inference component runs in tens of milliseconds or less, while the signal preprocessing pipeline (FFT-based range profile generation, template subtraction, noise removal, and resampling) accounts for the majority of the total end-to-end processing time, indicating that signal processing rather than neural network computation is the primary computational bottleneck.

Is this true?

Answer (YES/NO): YES